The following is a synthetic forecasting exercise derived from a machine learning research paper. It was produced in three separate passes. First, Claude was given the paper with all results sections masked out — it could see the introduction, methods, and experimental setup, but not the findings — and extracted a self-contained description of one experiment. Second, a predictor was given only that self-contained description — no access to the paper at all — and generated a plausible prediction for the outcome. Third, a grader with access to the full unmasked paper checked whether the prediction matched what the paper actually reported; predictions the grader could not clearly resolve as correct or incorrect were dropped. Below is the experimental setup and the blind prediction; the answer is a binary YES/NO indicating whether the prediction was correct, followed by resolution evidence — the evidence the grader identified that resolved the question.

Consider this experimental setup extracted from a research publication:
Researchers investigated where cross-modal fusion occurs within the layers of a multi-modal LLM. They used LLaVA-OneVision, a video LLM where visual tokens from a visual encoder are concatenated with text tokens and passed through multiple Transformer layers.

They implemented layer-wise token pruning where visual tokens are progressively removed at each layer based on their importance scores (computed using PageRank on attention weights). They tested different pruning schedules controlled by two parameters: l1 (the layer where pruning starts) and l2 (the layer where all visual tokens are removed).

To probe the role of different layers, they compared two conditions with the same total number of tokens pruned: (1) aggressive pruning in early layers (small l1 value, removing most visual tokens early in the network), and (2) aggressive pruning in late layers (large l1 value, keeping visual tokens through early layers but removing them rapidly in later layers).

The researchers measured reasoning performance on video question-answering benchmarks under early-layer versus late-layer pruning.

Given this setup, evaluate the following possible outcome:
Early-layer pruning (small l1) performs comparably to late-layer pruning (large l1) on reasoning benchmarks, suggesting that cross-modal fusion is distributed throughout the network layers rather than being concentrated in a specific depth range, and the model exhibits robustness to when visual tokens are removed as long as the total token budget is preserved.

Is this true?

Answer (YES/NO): NO